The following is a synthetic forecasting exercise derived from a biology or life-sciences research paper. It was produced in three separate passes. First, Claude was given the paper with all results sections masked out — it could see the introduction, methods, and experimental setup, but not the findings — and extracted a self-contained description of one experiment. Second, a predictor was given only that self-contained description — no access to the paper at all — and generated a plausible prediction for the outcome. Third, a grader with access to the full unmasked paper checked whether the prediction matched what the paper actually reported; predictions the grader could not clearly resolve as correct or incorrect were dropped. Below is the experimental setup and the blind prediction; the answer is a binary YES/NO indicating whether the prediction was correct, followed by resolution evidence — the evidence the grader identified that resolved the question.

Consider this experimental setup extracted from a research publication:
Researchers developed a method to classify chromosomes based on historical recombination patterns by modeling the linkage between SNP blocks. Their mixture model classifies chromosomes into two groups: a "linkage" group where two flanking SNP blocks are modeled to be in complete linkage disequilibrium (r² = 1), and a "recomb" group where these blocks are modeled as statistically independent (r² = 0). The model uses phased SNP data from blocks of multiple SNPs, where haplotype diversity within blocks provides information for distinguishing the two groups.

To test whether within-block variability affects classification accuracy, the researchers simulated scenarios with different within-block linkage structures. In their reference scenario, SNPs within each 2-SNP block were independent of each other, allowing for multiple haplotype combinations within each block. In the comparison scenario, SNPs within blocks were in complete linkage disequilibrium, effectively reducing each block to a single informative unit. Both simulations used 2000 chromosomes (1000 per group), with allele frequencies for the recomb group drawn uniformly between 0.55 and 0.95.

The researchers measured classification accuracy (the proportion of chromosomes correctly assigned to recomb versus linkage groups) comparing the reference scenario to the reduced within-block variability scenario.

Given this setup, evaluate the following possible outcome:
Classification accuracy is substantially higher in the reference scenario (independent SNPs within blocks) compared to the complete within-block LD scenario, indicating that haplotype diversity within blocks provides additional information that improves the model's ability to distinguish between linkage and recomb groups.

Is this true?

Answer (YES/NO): YES